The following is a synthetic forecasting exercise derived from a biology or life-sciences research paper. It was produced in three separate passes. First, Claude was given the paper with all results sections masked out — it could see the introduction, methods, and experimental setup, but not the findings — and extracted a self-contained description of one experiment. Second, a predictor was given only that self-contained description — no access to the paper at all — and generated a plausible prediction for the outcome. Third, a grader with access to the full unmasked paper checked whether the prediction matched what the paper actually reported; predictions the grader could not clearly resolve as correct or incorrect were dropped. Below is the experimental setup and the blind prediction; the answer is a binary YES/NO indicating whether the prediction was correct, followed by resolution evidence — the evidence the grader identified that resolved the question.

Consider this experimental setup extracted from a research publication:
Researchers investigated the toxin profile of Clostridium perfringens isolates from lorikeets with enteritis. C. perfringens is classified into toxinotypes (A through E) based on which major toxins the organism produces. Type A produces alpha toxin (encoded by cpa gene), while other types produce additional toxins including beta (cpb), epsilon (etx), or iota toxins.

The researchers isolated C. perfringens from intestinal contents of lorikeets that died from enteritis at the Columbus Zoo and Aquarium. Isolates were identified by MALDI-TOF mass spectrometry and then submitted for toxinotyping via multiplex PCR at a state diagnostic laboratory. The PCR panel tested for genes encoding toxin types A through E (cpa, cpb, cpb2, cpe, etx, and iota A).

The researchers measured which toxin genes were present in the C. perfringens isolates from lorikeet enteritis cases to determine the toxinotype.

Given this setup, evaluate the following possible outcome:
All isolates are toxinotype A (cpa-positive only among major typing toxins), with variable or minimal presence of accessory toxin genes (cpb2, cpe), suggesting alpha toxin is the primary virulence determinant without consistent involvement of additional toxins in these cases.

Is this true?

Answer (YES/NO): NO